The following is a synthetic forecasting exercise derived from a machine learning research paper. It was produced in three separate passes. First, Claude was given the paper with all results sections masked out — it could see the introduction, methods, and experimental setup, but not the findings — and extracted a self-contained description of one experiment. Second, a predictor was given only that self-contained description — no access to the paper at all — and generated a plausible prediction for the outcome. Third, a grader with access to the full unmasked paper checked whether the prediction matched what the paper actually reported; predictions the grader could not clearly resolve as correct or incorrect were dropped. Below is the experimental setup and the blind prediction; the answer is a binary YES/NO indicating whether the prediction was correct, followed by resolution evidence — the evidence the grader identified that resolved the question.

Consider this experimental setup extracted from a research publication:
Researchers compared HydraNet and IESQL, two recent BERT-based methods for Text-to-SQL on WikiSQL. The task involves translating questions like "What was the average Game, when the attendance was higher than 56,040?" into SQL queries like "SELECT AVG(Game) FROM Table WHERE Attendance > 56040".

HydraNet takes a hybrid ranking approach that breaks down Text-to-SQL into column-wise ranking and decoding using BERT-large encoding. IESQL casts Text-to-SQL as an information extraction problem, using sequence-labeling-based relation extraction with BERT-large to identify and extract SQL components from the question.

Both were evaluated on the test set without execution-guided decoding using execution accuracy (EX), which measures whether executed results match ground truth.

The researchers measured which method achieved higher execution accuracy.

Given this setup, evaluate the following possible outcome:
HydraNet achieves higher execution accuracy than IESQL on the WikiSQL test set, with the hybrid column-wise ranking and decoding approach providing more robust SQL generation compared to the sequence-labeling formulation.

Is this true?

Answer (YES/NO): YES